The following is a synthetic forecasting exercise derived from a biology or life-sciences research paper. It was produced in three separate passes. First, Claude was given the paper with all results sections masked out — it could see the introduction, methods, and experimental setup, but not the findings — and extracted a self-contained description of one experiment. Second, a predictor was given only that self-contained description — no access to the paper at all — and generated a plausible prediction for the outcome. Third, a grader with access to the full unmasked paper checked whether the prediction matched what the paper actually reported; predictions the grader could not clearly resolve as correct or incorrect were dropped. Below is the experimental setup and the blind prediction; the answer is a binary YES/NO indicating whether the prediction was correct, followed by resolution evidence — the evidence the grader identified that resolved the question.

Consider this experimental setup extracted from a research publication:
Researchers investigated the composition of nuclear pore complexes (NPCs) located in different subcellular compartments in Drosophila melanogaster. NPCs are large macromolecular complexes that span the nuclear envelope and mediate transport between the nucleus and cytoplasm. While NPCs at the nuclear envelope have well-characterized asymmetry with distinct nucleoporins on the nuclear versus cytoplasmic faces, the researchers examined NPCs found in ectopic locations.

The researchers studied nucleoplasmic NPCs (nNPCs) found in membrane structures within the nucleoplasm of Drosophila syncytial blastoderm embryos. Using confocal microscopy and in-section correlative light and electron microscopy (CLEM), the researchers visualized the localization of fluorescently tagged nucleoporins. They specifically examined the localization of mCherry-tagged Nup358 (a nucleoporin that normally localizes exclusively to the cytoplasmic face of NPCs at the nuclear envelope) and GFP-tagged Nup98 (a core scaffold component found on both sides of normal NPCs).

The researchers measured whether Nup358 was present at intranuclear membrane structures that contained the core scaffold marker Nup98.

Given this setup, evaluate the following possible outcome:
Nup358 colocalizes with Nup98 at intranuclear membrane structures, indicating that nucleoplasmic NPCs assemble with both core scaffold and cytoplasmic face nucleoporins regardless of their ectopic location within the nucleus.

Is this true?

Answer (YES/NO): NO